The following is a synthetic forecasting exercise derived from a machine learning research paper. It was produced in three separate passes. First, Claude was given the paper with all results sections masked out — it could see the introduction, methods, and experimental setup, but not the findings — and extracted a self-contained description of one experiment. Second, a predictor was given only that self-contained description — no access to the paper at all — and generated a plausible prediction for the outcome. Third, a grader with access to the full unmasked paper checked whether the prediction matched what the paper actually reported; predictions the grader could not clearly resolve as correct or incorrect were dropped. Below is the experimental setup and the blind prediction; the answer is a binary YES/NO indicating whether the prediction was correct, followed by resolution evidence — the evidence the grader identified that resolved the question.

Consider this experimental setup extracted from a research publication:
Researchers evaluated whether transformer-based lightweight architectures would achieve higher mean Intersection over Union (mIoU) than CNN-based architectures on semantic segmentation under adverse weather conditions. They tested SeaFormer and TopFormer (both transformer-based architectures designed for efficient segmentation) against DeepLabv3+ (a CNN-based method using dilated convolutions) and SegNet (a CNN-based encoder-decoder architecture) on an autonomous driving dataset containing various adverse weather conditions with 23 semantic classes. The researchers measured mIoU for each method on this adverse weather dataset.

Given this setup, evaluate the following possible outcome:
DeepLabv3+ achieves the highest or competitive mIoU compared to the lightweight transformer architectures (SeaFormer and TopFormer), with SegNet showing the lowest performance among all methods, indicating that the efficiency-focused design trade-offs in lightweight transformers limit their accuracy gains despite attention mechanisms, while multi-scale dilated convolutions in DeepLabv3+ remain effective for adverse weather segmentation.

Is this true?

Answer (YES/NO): NO